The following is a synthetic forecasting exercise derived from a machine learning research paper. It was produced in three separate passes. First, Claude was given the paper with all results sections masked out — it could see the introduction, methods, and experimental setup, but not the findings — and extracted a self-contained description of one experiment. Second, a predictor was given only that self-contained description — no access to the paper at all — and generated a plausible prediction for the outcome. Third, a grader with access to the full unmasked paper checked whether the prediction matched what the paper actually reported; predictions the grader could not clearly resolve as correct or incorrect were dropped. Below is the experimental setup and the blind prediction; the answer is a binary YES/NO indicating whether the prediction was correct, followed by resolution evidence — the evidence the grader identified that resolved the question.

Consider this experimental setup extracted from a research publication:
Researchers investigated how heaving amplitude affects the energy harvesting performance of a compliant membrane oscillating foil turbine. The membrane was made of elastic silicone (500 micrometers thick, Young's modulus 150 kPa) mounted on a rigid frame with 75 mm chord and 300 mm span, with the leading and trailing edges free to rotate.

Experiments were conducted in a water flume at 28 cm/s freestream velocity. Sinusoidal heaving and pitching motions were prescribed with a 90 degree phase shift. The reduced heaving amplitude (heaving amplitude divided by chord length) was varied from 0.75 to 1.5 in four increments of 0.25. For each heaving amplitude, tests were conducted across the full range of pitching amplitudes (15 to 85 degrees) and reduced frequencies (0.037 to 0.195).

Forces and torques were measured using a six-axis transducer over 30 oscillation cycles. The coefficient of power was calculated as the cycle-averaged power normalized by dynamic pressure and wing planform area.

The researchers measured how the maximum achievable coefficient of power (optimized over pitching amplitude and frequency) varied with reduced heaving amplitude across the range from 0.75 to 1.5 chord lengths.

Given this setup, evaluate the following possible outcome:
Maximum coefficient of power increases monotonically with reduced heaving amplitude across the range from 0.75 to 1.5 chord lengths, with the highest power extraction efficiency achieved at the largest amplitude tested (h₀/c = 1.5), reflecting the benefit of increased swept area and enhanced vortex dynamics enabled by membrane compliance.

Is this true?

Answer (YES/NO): YES